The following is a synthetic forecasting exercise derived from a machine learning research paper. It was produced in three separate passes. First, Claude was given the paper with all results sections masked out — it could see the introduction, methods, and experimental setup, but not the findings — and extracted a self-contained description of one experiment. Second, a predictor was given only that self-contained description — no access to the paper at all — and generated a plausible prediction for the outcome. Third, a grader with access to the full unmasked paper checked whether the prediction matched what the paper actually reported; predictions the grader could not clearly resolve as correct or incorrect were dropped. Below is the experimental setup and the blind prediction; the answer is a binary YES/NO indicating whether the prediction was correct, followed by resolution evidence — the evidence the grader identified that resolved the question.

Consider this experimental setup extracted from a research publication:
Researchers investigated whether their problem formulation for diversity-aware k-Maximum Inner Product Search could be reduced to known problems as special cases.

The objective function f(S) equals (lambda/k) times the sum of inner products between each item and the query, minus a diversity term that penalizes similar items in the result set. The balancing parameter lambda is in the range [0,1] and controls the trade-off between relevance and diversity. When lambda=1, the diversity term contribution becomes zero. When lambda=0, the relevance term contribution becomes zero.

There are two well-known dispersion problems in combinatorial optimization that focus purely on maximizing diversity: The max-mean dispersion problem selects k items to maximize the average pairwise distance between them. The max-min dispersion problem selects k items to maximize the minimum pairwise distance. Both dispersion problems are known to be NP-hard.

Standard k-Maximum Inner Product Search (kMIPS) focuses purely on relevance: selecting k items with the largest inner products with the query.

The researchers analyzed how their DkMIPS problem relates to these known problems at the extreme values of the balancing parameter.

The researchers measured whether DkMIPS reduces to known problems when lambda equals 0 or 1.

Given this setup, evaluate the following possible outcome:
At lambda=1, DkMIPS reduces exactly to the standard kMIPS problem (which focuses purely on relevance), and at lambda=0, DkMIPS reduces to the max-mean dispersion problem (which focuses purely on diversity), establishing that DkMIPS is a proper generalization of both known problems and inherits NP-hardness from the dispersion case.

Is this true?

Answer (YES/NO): NO